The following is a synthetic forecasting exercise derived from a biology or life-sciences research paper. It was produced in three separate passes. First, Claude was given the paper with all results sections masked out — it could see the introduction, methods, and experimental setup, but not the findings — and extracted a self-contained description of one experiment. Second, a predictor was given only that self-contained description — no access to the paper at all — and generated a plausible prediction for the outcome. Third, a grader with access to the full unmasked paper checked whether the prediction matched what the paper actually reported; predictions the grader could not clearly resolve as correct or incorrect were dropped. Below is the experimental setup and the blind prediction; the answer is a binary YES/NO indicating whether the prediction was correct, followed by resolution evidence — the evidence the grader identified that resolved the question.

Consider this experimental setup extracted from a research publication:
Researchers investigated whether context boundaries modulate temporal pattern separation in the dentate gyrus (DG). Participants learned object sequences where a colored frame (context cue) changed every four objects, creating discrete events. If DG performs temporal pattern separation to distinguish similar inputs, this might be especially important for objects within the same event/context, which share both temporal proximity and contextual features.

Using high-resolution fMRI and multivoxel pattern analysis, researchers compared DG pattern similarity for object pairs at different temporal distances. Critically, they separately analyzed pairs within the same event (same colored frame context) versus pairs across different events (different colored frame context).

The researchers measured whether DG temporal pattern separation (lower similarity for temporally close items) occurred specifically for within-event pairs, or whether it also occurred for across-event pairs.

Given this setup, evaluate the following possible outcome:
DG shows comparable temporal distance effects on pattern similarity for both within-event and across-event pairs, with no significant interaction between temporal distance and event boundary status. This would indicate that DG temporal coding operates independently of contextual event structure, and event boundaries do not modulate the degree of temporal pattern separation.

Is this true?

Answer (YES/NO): NO